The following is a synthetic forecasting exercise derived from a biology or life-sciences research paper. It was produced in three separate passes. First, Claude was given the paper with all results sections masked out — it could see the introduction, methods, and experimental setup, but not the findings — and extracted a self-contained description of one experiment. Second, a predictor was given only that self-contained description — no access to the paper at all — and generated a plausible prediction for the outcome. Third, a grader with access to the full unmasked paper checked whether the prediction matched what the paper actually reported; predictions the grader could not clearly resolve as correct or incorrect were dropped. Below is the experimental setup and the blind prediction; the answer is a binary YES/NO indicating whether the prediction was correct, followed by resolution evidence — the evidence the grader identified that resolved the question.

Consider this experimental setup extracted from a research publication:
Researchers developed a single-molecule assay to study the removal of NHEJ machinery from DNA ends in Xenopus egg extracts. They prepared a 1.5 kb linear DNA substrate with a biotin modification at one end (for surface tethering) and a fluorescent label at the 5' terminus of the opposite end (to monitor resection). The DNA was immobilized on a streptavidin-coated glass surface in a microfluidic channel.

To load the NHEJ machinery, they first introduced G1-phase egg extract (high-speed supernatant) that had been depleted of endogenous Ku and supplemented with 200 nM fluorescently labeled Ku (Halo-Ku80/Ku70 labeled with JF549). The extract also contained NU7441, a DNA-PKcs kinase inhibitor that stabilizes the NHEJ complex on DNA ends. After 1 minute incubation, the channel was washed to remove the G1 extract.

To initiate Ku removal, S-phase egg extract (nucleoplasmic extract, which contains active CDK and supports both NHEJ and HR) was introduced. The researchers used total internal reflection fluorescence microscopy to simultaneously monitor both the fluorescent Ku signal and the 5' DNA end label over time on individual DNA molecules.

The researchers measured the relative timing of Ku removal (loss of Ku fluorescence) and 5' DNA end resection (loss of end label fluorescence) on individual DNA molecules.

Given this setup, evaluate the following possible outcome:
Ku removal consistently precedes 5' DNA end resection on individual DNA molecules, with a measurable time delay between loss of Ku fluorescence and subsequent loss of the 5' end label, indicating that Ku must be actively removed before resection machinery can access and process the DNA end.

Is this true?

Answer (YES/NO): YES